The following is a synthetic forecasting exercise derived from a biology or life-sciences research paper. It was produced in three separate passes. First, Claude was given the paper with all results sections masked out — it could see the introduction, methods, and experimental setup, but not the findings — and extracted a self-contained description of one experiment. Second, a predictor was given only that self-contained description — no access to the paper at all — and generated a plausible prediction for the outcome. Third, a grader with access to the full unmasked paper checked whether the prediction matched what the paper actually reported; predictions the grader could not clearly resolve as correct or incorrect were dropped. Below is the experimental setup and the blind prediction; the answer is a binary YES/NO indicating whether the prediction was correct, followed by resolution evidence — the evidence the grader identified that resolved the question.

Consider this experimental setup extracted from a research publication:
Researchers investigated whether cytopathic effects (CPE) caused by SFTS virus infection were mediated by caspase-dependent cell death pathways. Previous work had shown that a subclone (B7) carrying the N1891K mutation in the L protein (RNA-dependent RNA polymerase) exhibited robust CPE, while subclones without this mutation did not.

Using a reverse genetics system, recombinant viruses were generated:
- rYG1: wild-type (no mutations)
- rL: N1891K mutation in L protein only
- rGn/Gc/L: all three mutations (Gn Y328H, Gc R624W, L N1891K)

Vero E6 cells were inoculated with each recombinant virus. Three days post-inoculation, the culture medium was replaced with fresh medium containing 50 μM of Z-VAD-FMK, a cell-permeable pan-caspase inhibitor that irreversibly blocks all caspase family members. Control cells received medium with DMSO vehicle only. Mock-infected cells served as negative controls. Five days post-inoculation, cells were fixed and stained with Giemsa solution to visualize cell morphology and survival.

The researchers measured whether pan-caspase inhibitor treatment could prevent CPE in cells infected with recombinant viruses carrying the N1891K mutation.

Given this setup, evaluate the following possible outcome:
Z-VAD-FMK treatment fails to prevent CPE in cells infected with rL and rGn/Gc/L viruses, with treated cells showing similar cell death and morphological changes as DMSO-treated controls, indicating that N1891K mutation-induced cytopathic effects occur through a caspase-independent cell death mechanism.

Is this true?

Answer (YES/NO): NO